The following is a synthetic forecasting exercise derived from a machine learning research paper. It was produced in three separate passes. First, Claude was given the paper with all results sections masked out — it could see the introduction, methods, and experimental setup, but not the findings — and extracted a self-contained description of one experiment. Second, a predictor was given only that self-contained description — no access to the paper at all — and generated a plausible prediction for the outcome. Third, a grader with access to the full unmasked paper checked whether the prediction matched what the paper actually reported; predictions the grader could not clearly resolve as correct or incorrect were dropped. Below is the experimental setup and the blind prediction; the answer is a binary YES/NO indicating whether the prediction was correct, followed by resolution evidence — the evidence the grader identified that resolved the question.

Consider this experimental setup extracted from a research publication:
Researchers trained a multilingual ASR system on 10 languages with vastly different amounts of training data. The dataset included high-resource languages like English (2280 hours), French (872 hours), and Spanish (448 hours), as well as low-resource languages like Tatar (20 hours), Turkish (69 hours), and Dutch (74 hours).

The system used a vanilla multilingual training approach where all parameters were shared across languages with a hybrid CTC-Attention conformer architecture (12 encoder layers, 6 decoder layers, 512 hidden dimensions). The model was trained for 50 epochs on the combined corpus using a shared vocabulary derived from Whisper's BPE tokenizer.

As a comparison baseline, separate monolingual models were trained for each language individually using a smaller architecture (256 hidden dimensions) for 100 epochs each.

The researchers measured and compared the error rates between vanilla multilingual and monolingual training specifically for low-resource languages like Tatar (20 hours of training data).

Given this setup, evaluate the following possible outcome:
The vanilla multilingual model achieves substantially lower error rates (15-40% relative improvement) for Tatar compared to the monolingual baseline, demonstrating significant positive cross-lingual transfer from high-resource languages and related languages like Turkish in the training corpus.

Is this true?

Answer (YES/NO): NO